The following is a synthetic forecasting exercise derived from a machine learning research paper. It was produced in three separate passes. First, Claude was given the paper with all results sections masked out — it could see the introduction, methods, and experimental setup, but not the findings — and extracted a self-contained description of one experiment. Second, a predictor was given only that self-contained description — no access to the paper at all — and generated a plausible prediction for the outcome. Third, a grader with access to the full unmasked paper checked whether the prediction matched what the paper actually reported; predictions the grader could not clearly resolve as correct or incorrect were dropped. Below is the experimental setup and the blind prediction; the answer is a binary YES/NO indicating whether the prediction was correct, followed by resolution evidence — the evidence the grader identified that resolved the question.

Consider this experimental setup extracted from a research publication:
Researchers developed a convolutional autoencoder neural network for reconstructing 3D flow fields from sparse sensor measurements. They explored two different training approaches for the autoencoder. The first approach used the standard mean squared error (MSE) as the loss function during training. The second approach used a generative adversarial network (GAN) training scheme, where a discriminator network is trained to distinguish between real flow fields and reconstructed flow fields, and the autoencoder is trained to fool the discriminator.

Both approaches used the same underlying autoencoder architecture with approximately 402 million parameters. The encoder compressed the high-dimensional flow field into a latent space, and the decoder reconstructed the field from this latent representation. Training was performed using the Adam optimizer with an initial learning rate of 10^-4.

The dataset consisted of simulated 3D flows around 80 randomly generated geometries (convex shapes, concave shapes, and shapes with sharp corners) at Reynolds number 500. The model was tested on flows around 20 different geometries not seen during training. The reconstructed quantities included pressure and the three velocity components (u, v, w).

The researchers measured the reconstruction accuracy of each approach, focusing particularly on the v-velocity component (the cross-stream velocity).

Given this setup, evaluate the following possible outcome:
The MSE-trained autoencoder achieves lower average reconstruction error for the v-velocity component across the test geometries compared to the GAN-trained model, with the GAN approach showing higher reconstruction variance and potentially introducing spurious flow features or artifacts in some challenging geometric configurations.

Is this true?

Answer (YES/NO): YES